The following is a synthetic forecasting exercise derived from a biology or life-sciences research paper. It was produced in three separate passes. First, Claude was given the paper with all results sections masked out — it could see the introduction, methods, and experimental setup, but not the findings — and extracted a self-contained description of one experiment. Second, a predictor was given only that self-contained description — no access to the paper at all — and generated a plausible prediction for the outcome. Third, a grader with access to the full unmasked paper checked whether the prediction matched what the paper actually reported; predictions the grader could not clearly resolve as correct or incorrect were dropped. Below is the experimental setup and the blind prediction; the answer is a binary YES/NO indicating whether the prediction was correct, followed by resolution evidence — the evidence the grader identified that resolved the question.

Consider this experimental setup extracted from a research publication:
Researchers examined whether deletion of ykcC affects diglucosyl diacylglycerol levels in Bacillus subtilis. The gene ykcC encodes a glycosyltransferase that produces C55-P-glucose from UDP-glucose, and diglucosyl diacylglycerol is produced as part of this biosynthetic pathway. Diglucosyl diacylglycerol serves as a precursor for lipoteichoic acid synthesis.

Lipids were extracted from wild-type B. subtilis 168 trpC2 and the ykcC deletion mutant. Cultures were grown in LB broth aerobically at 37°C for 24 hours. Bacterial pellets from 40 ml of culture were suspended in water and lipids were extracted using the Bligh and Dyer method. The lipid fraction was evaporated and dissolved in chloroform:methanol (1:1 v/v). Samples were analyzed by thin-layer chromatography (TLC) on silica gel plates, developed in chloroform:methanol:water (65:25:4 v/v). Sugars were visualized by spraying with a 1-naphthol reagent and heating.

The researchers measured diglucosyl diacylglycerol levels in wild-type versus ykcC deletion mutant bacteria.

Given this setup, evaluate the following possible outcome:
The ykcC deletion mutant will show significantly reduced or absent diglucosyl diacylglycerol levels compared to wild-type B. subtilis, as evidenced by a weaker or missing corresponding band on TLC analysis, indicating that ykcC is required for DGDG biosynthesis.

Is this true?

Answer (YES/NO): NO